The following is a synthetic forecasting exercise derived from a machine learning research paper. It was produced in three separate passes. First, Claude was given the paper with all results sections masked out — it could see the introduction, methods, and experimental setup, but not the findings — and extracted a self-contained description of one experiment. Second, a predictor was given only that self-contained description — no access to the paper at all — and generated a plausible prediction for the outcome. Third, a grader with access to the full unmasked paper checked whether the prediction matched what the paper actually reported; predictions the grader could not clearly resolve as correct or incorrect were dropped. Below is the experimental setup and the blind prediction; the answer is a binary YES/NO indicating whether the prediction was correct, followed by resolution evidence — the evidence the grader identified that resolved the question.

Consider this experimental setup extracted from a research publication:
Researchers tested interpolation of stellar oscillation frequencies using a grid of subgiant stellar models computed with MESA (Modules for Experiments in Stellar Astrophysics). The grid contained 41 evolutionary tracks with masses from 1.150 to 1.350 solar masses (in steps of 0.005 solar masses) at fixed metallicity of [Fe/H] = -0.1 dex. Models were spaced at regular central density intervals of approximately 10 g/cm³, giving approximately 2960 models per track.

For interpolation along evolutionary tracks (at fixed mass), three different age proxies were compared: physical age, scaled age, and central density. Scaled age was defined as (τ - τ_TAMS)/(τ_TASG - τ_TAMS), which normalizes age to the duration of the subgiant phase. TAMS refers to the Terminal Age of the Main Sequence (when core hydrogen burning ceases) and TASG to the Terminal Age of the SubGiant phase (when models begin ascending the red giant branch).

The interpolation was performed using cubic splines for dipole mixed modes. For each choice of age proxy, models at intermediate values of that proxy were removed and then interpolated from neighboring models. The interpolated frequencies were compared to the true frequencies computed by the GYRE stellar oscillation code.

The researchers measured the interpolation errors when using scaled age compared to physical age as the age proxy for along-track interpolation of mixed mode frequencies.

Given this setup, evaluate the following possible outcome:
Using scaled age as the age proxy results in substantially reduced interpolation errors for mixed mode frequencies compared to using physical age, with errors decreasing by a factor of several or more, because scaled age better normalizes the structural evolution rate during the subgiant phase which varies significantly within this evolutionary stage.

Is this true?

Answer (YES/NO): NO